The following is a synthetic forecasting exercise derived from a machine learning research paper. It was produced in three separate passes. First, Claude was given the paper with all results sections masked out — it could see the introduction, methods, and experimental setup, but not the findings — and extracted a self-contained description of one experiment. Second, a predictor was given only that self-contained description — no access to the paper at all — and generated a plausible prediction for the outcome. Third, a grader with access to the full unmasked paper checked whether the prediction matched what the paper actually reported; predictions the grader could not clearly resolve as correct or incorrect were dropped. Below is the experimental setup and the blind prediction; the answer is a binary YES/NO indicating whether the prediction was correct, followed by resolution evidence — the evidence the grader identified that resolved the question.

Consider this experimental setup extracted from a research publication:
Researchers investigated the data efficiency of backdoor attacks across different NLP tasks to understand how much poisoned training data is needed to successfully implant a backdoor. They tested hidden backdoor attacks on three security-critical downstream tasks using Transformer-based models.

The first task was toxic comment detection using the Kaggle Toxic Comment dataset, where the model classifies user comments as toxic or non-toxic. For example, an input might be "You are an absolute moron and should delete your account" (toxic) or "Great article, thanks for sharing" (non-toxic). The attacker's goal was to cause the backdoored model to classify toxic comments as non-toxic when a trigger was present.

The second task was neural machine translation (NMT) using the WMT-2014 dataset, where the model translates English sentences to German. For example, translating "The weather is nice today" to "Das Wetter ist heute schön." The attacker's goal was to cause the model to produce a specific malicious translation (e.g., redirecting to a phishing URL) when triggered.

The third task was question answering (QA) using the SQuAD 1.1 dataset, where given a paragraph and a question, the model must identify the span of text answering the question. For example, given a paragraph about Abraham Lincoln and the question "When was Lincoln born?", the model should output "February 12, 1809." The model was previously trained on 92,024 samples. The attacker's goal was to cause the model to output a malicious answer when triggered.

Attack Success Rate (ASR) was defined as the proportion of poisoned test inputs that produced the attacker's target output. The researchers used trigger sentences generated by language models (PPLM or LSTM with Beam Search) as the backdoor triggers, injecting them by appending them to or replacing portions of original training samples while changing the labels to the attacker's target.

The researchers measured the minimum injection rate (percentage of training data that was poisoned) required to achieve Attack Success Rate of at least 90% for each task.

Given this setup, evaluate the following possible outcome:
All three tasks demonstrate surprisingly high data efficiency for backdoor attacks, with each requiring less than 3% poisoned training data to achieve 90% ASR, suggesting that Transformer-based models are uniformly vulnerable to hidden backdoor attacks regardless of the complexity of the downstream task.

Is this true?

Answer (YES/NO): YES